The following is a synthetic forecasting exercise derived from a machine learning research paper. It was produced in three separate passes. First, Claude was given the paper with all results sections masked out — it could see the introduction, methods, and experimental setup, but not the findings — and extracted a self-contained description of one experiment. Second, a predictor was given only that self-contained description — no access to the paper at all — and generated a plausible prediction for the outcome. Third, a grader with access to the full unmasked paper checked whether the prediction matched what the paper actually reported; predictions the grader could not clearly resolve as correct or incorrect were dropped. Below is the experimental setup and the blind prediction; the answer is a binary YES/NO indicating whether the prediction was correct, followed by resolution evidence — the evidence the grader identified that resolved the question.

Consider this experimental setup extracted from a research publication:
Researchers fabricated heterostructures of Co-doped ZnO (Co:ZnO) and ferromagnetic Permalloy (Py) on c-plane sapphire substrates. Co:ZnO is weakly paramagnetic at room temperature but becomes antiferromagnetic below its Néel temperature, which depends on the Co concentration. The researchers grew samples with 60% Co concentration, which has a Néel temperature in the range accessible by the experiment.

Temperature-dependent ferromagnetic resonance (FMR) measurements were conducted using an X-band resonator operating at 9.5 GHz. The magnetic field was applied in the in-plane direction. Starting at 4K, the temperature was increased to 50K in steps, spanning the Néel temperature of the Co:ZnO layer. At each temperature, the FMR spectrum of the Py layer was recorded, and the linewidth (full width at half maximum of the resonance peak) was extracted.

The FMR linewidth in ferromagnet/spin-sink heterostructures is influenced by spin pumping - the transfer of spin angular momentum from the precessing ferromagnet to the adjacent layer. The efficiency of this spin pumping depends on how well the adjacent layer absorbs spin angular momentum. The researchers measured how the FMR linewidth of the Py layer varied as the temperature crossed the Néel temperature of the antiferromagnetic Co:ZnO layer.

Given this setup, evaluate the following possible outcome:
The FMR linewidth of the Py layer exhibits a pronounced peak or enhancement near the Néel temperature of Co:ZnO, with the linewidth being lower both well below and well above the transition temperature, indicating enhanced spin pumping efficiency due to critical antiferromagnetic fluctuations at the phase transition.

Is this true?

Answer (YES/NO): YES